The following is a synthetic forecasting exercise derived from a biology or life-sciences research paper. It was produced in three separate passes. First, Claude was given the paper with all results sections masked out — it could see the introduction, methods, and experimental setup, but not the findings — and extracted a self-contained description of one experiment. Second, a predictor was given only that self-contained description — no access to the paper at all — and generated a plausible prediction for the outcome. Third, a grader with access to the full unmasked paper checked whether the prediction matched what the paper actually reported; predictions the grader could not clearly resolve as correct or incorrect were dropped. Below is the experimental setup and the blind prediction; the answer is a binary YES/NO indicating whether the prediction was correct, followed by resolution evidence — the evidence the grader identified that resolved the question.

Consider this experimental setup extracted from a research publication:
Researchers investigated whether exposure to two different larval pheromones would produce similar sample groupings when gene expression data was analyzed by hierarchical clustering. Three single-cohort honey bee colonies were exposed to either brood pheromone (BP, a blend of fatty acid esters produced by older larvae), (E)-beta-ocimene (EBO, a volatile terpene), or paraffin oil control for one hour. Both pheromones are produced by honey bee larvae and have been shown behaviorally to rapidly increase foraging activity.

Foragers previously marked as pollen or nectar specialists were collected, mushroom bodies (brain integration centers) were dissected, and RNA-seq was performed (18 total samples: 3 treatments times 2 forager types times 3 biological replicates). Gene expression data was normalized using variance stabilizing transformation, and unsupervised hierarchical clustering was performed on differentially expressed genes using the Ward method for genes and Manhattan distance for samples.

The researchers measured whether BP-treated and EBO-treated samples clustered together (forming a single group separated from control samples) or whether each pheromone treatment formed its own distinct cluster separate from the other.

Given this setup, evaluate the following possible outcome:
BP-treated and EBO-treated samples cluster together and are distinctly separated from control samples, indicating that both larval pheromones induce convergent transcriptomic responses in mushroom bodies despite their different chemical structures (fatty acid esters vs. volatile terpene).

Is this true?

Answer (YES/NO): NO